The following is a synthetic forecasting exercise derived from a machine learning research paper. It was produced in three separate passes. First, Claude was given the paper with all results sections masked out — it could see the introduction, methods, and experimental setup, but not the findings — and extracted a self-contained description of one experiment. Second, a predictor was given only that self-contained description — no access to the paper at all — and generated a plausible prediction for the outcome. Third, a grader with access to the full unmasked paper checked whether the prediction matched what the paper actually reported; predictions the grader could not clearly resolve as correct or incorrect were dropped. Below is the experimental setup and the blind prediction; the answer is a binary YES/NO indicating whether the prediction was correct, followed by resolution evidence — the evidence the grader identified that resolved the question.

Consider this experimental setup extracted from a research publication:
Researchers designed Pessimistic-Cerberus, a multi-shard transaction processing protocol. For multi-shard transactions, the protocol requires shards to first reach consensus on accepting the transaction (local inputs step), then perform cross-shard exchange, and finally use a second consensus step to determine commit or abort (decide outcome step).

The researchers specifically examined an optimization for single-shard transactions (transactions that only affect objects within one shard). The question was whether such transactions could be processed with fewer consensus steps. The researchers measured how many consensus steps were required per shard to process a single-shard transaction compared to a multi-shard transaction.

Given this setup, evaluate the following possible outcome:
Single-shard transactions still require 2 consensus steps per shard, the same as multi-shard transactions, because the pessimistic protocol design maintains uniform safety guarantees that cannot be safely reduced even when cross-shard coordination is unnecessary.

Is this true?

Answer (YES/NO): NO